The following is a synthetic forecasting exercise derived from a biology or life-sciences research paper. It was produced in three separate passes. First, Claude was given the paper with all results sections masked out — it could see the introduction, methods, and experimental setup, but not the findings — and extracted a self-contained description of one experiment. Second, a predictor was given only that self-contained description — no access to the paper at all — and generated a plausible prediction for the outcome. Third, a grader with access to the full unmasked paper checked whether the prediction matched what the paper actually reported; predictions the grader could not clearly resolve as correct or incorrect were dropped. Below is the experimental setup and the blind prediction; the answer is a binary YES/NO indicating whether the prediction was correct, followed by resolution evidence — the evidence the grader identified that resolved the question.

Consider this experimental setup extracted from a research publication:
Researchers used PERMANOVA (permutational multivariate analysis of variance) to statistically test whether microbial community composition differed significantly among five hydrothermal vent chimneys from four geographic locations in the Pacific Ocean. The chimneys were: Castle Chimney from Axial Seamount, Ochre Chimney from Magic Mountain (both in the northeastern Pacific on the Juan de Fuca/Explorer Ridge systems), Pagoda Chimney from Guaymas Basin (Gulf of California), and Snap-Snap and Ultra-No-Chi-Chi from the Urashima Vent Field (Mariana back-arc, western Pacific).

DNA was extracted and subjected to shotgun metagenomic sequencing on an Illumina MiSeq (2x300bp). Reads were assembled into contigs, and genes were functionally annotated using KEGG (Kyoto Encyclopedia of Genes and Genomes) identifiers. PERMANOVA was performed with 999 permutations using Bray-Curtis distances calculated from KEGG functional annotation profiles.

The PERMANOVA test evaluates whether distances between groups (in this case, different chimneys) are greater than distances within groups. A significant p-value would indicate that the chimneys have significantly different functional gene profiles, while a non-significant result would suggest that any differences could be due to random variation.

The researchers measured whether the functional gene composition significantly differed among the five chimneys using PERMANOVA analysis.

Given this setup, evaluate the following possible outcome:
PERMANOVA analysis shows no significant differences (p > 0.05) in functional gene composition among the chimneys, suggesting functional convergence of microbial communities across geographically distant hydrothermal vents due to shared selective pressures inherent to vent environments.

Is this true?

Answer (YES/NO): NO